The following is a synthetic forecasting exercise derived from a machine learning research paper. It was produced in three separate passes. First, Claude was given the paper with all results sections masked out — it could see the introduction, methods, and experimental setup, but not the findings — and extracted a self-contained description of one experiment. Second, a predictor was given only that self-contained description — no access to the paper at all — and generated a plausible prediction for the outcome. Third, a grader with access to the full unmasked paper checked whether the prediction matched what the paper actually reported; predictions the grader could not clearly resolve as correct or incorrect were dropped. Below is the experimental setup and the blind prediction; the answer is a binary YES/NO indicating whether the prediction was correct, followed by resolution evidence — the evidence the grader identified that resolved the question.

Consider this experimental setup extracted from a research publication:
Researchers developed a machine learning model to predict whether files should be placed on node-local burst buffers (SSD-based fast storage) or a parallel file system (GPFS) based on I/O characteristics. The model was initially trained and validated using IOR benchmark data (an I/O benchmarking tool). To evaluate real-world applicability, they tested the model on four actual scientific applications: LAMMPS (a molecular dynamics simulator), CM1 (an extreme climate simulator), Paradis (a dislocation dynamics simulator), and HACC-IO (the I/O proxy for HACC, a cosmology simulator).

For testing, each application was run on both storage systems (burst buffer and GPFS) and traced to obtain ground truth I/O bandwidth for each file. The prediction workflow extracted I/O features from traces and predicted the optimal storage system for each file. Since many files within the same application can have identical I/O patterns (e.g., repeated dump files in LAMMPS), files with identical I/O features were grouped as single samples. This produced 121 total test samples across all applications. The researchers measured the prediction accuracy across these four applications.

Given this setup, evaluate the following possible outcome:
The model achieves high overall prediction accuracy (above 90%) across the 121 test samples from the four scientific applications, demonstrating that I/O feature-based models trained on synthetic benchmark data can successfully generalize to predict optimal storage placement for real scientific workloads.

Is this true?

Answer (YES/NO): YES